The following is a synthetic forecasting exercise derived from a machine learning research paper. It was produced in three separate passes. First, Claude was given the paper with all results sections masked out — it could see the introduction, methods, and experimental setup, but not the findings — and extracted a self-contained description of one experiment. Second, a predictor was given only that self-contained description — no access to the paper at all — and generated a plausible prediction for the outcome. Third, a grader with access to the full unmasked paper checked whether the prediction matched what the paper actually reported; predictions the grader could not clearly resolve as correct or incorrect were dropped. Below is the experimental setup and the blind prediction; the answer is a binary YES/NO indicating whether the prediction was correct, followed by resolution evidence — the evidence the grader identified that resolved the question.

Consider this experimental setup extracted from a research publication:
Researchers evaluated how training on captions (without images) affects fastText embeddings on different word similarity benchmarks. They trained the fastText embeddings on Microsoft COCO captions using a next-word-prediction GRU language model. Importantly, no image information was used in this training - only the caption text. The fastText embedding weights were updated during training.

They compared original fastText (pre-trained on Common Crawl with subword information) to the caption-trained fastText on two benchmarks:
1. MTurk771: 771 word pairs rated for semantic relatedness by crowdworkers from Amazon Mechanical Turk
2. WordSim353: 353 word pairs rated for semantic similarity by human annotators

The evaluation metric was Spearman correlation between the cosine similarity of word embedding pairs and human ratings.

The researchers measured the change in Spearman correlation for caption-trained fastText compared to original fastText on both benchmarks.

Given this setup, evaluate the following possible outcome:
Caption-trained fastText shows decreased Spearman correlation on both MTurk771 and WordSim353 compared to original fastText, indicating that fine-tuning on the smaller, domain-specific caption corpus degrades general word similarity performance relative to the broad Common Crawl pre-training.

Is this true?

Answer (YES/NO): YES